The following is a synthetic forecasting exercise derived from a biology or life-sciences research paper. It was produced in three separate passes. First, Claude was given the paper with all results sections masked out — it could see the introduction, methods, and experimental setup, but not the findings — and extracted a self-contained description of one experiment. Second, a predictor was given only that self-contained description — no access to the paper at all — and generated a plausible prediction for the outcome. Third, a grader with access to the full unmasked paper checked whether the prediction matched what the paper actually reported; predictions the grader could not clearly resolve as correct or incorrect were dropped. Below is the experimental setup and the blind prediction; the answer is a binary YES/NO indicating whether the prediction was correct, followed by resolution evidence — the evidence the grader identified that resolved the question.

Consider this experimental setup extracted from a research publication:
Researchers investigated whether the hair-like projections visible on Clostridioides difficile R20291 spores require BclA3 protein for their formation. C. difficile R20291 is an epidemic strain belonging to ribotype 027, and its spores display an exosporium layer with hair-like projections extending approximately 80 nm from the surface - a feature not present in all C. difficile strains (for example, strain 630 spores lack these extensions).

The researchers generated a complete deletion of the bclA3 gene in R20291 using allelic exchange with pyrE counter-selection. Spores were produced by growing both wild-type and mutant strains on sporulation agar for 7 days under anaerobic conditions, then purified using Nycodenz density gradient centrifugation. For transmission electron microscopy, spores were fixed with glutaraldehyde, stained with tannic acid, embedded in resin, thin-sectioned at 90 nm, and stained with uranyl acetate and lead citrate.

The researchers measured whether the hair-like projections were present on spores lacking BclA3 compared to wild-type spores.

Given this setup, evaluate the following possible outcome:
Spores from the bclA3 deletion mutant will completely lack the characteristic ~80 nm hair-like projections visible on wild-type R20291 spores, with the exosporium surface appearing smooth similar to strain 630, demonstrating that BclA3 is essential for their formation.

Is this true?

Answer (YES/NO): YES